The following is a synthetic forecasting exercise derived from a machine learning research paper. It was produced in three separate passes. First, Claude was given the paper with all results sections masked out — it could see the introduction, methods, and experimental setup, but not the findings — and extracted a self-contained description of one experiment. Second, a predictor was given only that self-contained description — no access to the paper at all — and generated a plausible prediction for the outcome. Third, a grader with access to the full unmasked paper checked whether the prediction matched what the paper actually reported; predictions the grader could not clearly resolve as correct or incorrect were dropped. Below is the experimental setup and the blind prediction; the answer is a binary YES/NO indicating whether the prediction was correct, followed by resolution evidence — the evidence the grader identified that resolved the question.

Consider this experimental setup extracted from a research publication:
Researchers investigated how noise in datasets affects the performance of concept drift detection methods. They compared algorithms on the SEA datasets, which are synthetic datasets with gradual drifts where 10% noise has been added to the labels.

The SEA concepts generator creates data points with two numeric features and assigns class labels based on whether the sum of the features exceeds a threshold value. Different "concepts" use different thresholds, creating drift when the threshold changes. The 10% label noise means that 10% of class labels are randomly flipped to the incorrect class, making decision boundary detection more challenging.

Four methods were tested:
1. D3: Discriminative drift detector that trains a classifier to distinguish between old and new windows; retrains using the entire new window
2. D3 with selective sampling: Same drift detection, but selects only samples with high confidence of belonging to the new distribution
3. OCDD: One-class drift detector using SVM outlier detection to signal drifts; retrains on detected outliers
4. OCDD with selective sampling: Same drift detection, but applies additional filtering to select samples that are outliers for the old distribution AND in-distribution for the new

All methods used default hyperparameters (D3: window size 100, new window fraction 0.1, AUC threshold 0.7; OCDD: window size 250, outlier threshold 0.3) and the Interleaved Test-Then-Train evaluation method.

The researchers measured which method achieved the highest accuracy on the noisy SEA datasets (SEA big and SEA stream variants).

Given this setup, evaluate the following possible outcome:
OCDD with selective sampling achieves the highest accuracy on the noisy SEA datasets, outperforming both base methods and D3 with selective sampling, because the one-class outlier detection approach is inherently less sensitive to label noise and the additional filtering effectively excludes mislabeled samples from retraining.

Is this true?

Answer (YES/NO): YES